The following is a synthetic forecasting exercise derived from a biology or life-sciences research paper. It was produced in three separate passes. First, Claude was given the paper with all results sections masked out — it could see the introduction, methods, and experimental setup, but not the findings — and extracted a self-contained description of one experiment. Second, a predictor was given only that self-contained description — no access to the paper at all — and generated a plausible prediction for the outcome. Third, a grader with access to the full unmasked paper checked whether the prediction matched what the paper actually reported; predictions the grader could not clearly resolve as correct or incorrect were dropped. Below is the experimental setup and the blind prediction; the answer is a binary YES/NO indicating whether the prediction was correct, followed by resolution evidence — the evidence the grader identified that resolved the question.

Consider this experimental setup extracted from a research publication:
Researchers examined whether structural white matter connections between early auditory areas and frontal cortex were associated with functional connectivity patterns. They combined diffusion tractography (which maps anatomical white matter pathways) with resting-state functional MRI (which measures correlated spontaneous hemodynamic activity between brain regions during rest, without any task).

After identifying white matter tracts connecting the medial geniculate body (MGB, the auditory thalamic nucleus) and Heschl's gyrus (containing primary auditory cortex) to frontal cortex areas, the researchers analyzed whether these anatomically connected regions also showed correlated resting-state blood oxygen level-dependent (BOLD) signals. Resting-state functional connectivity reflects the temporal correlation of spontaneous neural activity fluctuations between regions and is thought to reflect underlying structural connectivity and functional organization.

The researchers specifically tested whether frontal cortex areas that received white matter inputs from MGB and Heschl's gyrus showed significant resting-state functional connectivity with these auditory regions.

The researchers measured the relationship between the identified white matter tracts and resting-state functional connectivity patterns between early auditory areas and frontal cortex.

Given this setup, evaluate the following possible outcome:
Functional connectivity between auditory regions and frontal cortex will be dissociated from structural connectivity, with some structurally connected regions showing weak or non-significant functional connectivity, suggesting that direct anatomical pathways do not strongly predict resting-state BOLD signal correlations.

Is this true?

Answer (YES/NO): NO